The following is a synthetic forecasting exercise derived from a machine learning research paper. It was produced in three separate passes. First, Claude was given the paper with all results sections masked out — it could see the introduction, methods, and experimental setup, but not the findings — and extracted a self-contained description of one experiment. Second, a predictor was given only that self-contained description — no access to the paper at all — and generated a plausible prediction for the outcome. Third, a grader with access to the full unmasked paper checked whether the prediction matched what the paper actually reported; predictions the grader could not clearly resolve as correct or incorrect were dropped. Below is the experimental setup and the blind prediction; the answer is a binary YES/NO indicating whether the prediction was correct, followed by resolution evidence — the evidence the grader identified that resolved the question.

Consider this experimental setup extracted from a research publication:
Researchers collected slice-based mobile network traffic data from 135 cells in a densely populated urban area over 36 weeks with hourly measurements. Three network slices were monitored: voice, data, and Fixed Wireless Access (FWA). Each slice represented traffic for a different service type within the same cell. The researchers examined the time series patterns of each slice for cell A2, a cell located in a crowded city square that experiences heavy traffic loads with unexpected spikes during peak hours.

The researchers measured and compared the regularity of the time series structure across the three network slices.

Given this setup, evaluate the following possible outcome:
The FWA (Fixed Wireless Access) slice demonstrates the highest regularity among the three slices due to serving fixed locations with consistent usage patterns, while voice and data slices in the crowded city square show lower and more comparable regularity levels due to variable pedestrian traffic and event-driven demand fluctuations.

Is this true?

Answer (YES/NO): NO